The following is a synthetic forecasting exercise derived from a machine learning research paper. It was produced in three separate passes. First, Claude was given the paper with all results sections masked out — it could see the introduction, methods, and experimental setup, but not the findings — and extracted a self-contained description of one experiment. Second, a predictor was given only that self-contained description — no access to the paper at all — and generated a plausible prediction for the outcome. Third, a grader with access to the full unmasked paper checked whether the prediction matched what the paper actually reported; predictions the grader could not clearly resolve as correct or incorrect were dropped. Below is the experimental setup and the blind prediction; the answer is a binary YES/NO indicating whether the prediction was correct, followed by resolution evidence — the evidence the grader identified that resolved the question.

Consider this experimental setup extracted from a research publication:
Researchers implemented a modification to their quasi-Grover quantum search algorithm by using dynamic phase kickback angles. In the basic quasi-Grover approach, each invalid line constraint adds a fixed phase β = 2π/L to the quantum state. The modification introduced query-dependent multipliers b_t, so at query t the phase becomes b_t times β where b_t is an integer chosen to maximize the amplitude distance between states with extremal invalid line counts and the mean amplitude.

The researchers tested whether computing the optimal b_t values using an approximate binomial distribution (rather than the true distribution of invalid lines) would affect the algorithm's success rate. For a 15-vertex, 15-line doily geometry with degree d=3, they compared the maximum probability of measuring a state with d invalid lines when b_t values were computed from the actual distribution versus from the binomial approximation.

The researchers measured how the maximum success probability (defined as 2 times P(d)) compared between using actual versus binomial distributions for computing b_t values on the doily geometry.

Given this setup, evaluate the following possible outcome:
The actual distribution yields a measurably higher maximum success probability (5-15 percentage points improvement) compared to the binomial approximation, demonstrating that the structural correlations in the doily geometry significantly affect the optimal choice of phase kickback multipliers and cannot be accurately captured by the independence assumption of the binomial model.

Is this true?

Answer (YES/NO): YES